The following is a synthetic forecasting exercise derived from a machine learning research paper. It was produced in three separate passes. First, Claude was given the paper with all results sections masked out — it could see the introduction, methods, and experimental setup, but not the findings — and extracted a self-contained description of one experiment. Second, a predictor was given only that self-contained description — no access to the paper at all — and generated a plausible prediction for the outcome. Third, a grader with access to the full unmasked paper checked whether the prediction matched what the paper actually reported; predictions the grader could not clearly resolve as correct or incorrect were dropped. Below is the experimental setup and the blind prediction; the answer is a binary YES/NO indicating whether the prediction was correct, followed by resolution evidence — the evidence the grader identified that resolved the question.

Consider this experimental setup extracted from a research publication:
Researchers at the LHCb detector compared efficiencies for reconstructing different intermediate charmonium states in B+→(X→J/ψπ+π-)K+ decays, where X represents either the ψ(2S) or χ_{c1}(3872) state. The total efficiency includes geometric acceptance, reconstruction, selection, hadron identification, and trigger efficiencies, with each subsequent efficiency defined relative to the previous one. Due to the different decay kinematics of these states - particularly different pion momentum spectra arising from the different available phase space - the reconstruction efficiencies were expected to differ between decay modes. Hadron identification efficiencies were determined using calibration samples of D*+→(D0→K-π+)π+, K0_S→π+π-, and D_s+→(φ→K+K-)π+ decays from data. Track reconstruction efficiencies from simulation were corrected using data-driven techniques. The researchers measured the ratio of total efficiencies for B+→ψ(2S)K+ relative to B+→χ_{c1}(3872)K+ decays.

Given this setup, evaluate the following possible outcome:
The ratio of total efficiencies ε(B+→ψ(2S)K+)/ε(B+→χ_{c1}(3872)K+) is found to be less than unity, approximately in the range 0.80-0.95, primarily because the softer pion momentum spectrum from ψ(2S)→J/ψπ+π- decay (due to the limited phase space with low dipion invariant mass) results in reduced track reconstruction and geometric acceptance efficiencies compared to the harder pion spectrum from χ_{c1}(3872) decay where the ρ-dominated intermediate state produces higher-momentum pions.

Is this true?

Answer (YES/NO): NO